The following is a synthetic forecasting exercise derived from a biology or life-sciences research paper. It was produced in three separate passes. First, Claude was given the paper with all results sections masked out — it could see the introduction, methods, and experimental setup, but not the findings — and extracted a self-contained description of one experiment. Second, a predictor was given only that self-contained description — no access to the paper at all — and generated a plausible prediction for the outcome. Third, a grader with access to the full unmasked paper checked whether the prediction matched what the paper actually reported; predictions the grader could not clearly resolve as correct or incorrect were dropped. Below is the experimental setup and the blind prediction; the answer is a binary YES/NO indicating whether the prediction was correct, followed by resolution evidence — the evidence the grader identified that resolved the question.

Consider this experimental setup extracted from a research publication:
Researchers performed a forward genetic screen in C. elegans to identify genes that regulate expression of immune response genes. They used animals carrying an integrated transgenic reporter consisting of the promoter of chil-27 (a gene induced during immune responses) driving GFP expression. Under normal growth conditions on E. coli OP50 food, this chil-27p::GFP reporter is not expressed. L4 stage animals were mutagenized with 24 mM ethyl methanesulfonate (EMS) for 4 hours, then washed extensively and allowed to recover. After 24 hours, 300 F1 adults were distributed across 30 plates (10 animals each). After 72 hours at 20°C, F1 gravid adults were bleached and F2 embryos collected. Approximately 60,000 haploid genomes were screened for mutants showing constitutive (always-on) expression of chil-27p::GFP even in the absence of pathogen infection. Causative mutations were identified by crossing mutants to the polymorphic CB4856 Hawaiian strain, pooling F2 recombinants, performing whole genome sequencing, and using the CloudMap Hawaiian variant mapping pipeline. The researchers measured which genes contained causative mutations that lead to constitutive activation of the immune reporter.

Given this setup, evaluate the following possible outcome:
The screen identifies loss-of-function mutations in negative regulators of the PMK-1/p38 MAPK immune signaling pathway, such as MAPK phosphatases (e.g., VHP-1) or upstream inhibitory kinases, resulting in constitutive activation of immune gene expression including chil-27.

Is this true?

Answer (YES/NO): NO